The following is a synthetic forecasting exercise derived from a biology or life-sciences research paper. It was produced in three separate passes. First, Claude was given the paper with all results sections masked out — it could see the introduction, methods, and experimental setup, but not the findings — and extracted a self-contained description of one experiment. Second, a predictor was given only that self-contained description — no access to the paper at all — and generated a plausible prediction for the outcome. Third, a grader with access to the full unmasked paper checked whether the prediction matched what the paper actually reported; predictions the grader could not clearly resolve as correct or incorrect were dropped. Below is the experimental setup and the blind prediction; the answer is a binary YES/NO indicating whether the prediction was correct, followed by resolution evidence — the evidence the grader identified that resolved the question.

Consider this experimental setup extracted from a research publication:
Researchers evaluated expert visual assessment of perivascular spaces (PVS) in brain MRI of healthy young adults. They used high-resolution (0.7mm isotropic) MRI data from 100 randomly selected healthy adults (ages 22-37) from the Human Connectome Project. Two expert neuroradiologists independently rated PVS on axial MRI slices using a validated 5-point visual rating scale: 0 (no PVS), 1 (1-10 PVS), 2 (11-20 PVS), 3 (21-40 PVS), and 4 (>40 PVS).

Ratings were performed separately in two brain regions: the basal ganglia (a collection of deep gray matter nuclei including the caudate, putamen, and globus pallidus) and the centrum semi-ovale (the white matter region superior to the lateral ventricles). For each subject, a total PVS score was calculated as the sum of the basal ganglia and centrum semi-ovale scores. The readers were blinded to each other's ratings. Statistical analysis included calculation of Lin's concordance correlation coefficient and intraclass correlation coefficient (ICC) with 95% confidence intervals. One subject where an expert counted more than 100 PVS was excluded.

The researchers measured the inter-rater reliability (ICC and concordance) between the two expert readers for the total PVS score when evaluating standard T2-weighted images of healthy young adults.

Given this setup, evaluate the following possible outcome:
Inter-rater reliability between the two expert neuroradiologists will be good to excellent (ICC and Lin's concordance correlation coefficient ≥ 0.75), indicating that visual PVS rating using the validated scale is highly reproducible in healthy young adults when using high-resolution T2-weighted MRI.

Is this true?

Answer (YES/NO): NO